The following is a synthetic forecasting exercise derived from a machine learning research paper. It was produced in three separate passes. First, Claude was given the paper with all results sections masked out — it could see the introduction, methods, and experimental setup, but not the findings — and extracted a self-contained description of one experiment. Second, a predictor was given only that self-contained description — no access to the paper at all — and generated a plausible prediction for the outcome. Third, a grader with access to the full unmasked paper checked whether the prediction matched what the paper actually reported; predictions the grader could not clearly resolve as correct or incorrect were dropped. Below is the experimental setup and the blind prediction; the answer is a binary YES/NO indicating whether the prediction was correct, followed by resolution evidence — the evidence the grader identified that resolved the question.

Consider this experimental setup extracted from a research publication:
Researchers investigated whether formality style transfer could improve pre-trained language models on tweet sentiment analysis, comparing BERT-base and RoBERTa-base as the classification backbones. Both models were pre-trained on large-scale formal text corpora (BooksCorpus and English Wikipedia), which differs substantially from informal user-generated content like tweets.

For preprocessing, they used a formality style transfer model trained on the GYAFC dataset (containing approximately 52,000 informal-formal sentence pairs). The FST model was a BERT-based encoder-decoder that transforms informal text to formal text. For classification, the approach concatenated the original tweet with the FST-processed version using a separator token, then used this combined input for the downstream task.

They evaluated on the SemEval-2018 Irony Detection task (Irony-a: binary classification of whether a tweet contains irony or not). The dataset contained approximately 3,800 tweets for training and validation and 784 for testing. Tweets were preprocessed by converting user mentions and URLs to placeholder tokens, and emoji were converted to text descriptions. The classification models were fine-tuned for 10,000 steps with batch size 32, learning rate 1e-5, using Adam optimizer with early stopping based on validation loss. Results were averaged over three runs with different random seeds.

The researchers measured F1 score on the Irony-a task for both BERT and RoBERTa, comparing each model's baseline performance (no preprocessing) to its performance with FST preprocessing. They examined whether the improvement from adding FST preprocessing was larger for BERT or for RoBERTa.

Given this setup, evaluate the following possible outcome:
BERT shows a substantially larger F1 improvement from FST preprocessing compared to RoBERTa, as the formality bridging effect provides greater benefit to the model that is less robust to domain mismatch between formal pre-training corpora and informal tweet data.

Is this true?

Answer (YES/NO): NO